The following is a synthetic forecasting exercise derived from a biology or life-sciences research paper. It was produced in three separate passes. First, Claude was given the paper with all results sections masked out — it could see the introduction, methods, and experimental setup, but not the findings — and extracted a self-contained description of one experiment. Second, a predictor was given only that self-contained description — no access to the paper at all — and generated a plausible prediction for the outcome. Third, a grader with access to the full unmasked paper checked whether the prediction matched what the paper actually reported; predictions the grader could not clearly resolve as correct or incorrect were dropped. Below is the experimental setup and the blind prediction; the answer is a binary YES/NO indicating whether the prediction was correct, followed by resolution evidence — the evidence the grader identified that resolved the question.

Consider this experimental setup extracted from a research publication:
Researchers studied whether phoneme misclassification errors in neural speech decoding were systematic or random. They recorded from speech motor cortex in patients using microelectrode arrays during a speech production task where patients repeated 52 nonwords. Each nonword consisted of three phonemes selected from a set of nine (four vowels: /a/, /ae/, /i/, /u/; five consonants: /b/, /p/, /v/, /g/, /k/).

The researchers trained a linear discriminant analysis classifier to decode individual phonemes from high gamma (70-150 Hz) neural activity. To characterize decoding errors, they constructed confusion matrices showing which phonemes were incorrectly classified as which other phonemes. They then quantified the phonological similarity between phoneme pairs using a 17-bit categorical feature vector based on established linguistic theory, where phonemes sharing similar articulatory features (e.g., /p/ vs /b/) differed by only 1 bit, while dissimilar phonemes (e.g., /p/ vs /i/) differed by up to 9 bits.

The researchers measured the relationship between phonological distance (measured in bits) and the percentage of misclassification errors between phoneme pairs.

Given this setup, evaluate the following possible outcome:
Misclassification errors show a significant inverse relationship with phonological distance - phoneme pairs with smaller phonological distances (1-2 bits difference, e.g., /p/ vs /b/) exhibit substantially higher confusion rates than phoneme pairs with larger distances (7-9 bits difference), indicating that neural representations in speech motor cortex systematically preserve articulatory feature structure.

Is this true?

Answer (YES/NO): YES